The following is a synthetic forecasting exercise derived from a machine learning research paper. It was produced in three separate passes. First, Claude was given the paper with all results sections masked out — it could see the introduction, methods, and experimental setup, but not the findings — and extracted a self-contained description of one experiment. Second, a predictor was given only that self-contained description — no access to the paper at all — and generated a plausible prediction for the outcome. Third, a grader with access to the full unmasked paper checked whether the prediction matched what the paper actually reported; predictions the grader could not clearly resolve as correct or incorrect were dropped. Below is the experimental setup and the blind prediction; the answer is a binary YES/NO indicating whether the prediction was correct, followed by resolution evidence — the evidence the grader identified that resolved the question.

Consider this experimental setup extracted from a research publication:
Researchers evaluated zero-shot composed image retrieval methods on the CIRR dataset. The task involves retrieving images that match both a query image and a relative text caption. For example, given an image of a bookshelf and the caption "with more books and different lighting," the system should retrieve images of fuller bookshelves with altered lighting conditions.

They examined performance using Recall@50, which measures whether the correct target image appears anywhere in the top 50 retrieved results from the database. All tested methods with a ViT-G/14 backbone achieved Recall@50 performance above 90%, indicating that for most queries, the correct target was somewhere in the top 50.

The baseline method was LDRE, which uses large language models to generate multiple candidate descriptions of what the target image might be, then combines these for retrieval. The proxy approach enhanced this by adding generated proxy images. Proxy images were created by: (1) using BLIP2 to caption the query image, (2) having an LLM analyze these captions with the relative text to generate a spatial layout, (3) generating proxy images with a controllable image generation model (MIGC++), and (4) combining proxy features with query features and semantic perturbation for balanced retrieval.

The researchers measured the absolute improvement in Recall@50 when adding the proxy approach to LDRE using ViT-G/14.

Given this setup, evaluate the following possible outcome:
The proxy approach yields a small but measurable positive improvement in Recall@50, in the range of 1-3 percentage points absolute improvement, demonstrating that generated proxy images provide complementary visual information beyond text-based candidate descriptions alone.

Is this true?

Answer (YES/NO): NO